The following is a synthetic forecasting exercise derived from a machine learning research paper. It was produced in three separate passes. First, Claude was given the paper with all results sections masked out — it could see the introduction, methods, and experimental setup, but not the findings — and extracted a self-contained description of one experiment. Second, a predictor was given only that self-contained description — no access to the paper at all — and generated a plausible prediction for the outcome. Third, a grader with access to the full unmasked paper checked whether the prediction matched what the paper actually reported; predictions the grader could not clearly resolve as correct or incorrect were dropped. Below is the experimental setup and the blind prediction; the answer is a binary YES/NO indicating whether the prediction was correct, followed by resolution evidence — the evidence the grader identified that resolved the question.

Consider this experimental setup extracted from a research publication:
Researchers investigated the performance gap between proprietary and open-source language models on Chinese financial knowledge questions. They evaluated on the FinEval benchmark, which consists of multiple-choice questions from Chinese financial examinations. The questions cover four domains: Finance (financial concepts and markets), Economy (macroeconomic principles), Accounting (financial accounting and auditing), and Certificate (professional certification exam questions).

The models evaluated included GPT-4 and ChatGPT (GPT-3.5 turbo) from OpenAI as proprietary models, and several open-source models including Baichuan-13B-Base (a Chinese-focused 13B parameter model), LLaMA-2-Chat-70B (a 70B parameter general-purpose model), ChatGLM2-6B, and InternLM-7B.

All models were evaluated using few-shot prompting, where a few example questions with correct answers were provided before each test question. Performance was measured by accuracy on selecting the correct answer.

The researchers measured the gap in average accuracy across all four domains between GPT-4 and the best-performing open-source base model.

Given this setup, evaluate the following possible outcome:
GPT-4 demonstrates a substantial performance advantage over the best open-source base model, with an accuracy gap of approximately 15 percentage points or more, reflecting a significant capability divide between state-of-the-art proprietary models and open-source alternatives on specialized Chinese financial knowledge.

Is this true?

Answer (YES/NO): YES